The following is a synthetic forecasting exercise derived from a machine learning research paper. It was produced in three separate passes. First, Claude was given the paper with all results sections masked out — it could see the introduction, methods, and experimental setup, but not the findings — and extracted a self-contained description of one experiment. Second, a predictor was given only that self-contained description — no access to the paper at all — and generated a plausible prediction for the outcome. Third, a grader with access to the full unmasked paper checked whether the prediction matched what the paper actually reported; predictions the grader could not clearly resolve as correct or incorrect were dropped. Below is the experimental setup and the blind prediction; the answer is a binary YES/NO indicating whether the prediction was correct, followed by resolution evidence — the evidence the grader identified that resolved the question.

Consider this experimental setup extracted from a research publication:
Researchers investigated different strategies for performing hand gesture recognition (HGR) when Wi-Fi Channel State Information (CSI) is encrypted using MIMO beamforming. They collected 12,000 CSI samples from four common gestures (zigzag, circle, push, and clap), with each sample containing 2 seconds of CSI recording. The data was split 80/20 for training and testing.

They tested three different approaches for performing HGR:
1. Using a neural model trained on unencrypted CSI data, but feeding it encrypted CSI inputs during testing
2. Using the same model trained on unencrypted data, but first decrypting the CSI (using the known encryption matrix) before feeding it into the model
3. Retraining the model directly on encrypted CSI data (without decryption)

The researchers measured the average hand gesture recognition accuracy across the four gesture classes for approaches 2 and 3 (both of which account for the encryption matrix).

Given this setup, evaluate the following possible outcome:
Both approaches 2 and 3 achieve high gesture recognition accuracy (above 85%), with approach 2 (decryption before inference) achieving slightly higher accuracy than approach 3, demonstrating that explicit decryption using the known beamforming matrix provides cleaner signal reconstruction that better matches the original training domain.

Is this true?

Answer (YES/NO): NO